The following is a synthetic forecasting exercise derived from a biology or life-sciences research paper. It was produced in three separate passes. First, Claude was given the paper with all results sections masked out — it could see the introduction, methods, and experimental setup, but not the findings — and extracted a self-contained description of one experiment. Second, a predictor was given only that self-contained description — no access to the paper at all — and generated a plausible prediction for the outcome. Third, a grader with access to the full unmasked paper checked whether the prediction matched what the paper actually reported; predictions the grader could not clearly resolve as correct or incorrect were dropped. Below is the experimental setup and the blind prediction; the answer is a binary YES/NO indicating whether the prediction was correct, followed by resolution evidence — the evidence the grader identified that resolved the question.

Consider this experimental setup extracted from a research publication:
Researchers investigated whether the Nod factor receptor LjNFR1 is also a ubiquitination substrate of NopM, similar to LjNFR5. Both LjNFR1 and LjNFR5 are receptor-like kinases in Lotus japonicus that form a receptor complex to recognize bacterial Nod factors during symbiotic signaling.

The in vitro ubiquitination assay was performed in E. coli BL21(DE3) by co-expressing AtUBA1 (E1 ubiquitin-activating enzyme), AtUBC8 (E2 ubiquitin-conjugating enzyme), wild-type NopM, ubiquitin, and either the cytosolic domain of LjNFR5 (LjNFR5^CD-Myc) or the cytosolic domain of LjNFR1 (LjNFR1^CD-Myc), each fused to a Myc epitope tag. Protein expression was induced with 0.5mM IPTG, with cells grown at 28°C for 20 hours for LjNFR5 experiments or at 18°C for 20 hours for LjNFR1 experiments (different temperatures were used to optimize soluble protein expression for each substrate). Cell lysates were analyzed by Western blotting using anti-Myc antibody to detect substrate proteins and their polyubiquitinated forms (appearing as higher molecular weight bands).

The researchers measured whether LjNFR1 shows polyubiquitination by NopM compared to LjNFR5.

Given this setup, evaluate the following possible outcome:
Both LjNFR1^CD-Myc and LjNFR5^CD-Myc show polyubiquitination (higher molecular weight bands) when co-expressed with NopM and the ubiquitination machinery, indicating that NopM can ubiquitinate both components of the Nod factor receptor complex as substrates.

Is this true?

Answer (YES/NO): NO